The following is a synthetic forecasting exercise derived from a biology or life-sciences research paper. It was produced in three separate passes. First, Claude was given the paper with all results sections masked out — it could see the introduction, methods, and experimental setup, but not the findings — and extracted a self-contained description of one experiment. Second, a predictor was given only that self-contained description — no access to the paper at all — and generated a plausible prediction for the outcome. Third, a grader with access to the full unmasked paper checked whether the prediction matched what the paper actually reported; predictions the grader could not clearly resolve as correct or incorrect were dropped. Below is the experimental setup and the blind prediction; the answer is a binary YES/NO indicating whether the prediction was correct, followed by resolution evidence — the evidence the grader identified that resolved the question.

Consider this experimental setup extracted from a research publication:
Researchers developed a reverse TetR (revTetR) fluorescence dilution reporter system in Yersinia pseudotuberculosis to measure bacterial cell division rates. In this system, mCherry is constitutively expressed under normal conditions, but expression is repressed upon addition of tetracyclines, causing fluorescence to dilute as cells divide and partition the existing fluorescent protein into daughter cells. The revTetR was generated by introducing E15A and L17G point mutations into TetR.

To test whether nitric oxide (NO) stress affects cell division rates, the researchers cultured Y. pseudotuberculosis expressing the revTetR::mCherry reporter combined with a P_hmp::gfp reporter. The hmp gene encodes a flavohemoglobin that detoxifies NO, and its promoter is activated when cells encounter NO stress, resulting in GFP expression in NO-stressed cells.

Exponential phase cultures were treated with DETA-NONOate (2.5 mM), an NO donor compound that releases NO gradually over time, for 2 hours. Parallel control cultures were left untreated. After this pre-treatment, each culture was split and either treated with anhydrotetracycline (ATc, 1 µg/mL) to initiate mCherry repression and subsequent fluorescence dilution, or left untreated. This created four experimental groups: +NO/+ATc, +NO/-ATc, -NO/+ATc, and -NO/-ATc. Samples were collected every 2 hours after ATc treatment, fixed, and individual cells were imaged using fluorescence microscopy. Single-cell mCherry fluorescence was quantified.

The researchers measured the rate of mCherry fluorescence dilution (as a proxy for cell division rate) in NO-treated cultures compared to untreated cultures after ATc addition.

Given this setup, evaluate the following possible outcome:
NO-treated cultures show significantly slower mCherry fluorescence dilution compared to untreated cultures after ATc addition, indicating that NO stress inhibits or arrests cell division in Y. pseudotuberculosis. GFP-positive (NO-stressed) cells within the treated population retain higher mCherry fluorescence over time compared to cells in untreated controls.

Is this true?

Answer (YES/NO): YES